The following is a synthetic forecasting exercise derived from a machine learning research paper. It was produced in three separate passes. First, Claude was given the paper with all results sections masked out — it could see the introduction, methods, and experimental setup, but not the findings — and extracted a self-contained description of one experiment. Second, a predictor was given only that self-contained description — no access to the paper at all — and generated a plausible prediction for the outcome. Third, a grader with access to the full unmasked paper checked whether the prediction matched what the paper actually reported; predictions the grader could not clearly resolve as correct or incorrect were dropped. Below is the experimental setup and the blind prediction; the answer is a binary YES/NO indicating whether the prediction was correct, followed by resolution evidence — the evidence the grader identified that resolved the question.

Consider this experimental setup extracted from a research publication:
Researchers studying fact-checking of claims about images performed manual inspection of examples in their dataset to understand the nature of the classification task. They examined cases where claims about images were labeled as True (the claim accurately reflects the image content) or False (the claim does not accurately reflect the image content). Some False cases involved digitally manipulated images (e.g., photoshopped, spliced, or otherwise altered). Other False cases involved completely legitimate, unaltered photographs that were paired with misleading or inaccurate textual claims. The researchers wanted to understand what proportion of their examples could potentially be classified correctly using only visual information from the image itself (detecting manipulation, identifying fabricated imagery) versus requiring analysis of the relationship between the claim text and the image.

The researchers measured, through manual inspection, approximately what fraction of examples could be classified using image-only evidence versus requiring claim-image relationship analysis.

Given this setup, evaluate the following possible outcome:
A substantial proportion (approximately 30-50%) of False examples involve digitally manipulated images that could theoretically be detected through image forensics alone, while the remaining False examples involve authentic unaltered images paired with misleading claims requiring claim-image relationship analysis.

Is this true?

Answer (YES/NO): NO